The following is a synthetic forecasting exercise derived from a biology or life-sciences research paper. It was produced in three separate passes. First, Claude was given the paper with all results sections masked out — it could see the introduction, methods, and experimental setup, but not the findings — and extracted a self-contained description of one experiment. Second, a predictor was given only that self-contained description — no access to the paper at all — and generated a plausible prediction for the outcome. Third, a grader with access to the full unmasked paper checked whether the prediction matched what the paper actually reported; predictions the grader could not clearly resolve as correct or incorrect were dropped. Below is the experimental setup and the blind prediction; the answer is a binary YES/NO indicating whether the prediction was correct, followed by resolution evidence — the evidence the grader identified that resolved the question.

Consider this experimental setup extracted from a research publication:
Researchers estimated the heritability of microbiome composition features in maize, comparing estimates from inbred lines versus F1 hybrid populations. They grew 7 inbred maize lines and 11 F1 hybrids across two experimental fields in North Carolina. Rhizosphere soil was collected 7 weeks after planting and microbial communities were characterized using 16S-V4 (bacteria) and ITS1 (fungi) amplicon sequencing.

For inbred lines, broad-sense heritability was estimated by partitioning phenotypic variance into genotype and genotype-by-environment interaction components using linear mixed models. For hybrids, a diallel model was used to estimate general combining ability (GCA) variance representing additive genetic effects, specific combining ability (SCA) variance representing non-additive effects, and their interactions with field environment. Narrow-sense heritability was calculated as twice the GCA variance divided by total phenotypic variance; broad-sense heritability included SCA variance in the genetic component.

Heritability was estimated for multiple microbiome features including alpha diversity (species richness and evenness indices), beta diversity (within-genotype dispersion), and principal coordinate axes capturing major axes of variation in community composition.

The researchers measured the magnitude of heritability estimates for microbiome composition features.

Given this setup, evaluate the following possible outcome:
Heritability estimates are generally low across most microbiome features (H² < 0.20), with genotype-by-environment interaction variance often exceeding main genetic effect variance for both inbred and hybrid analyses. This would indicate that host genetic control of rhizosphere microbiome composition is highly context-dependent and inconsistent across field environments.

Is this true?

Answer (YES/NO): NO